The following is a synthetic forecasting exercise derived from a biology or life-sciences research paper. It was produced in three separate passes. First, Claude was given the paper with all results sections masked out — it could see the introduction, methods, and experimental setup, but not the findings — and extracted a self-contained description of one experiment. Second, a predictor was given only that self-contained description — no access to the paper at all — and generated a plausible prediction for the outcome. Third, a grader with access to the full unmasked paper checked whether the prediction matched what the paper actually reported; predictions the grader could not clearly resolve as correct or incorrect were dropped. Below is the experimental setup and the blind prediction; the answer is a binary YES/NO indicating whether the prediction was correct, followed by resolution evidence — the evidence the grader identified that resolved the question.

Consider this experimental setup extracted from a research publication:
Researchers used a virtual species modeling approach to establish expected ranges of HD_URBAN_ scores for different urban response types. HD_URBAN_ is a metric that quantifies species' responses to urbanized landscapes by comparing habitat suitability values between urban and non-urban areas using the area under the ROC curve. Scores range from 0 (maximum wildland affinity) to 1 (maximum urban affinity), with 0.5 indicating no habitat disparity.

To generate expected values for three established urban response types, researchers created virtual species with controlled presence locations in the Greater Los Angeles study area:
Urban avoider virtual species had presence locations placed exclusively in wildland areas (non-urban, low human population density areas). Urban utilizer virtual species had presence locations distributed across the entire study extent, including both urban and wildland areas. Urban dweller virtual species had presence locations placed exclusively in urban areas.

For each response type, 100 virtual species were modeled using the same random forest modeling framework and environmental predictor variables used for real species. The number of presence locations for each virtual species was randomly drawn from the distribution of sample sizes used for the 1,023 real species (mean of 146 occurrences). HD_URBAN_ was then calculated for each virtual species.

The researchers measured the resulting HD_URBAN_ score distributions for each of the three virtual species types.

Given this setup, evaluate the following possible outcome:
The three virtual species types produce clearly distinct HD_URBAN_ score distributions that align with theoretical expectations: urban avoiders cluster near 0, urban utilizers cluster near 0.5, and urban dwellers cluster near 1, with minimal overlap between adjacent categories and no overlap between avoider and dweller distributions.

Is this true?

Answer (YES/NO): YES